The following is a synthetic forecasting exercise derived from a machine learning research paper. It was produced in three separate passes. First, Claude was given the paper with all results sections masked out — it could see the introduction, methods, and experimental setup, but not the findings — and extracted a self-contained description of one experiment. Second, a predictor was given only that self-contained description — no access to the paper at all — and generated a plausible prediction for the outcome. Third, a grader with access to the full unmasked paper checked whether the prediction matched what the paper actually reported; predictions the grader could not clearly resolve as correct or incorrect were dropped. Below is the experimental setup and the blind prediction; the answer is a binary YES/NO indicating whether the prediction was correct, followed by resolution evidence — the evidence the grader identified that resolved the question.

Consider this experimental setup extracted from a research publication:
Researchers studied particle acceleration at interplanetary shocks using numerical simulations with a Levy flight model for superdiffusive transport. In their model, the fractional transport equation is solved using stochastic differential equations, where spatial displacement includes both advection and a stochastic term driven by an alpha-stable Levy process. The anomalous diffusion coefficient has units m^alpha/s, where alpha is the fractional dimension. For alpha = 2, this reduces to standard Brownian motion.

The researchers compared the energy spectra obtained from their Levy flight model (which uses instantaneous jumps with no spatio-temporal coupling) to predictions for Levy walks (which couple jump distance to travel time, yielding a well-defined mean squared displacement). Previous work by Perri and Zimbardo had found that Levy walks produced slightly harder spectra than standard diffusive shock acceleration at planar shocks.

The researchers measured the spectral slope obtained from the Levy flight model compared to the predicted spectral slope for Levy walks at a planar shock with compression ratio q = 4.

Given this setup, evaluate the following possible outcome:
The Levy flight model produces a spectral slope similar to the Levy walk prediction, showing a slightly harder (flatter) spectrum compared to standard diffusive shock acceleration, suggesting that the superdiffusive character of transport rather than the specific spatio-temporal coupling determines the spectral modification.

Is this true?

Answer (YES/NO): NO